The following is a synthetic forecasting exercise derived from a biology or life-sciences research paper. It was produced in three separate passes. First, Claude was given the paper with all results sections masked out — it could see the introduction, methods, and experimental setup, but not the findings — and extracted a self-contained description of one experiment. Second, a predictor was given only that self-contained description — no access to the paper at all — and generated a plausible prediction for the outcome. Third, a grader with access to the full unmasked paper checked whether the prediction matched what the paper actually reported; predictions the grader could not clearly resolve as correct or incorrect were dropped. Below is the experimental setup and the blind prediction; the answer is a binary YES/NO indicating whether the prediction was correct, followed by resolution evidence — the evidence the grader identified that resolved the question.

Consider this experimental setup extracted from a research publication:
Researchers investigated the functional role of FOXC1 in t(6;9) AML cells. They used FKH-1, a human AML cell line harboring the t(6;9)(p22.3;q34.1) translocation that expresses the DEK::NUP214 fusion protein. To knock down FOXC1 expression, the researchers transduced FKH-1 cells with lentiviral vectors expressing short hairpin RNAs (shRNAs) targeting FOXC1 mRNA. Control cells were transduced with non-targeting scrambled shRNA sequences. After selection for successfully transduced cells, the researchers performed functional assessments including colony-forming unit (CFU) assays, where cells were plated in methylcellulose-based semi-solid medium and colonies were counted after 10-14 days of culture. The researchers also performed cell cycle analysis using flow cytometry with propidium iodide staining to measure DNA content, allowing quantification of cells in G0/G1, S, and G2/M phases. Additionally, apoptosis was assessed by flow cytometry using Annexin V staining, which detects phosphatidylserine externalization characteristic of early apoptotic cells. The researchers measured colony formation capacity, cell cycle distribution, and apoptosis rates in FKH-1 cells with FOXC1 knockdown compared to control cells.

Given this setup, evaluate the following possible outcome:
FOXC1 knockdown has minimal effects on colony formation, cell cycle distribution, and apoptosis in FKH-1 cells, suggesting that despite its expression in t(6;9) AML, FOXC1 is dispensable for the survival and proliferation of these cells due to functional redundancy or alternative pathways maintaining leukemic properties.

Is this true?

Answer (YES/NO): NO